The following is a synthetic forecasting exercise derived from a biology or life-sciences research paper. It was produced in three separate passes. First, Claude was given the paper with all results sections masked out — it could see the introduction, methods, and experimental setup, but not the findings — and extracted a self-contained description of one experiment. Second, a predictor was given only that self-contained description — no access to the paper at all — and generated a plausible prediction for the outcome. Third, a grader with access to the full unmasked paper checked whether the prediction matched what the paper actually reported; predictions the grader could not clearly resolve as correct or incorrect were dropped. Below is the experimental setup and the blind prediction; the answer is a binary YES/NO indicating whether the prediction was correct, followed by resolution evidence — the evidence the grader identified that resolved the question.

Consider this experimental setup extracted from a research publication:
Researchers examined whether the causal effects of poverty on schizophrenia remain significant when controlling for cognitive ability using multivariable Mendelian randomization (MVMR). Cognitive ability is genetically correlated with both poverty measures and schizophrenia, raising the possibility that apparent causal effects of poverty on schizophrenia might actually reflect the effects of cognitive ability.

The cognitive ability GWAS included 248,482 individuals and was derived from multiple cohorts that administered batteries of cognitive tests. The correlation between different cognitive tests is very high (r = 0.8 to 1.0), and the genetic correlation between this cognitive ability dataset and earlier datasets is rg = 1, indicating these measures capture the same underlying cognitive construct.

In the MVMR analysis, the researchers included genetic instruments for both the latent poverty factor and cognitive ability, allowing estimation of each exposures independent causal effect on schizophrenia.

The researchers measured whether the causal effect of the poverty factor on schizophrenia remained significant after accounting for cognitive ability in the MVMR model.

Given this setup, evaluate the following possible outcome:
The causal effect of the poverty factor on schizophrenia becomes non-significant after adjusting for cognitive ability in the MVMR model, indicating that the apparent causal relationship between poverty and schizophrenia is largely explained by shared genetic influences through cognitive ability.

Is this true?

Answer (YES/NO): NO